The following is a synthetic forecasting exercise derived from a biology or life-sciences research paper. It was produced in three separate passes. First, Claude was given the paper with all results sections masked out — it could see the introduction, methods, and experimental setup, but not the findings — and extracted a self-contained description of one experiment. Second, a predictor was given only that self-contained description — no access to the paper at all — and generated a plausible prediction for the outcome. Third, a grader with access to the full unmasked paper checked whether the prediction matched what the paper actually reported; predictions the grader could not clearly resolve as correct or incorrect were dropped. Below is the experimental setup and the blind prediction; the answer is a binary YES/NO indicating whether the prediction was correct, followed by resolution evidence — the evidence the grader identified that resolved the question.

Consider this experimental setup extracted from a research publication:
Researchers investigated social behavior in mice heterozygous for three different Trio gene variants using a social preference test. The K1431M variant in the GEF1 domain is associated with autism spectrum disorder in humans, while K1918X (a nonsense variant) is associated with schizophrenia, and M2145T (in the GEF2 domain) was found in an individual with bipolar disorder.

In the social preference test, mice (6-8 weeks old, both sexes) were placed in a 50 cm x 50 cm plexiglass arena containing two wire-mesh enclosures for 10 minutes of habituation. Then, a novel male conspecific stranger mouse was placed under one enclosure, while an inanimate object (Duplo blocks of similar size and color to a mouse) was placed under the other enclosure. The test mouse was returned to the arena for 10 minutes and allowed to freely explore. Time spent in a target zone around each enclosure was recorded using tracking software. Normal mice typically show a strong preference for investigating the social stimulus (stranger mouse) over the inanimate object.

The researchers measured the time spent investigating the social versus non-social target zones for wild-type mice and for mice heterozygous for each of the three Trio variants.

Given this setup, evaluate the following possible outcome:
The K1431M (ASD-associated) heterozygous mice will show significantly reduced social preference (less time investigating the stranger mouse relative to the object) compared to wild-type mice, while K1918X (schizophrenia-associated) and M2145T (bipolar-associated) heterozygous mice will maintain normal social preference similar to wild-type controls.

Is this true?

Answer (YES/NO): NO